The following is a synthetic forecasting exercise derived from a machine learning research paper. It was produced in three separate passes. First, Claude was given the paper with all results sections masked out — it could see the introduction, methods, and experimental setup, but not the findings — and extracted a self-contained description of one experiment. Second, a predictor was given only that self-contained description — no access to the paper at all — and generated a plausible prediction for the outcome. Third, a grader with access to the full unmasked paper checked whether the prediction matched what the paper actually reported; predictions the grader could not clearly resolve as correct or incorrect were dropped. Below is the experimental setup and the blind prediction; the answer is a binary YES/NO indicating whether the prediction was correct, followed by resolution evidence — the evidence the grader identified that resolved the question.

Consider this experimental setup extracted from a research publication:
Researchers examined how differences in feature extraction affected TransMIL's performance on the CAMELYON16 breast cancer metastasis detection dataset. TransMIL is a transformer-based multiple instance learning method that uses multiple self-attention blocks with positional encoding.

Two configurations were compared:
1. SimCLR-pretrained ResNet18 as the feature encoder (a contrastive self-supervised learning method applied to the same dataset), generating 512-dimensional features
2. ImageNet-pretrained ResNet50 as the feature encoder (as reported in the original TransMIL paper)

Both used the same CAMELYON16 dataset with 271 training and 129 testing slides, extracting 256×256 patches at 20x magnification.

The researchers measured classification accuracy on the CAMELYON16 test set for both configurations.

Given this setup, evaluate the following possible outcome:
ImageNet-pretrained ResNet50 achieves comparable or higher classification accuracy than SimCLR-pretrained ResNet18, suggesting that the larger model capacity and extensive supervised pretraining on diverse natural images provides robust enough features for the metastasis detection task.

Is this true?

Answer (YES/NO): YES